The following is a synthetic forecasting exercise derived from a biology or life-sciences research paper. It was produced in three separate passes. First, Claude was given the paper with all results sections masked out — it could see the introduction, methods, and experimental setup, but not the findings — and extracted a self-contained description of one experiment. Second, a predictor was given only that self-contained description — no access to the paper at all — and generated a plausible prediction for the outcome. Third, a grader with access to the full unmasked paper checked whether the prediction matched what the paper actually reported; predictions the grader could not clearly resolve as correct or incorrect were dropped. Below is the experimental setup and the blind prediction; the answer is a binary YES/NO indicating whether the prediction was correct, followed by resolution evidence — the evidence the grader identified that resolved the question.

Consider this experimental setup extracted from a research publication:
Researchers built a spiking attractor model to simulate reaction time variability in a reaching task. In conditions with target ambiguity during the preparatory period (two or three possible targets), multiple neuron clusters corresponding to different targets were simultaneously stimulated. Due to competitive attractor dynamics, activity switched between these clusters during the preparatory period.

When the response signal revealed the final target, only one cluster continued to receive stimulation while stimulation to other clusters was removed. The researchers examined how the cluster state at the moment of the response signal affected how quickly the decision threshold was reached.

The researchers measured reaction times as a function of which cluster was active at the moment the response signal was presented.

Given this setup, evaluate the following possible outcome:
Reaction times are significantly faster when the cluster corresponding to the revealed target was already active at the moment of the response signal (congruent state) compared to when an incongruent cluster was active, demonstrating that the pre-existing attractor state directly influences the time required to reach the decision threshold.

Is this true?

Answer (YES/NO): YES